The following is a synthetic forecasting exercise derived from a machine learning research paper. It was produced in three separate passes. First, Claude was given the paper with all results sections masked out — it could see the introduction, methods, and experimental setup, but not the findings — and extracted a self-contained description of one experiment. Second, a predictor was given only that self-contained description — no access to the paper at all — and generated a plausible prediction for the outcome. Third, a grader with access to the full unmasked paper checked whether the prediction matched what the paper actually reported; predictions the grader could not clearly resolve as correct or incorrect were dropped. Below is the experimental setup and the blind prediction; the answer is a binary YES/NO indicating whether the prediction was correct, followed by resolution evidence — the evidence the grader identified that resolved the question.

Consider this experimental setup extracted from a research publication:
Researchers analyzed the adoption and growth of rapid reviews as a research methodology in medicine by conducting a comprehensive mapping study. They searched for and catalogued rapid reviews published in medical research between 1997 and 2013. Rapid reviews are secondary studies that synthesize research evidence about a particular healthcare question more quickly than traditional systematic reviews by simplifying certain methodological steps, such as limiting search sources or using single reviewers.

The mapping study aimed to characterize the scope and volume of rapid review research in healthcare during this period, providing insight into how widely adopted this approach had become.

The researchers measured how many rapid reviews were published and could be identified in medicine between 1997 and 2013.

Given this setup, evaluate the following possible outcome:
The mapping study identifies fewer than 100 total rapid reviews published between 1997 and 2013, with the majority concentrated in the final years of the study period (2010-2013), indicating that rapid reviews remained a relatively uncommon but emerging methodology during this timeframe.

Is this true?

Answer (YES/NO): NO